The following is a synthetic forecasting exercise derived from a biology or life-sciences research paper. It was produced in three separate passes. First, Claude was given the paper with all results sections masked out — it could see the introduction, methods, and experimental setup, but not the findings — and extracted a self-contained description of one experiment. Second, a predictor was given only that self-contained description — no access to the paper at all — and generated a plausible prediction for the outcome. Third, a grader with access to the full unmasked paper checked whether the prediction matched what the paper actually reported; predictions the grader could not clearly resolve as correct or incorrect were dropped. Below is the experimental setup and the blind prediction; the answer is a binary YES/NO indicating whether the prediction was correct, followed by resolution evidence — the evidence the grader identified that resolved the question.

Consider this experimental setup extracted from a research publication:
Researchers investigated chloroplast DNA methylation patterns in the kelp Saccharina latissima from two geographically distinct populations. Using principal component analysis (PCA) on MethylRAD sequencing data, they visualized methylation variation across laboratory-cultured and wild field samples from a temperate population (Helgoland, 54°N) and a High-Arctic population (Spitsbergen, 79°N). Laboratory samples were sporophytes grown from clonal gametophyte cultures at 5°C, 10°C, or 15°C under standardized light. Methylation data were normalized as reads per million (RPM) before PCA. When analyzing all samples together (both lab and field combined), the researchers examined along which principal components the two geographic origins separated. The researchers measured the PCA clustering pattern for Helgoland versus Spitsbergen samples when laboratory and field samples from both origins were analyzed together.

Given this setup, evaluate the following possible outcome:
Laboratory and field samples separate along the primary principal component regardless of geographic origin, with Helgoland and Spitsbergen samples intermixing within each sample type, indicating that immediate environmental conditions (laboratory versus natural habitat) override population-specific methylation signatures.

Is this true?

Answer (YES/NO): NO